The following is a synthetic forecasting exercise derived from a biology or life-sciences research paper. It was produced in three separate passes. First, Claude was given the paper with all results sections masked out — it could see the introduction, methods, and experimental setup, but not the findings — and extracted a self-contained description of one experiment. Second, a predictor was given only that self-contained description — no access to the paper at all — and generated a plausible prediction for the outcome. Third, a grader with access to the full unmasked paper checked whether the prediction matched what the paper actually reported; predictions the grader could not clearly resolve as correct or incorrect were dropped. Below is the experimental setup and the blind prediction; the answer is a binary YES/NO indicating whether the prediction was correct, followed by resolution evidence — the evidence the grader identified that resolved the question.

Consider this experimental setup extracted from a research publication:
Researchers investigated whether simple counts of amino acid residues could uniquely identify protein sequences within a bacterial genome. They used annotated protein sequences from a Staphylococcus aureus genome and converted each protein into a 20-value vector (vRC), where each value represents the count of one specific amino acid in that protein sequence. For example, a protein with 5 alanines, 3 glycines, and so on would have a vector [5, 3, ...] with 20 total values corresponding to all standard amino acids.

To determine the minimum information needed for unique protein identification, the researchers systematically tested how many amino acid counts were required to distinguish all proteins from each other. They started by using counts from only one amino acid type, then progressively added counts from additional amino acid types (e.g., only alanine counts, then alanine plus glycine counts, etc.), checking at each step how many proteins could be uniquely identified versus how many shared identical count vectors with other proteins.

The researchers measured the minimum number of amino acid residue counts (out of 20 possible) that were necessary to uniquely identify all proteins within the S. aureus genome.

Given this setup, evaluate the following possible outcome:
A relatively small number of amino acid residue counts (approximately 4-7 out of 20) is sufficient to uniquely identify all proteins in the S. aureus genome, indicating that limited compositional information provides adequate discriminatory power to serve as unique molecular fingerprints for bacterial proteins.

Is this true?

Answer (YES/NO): YES